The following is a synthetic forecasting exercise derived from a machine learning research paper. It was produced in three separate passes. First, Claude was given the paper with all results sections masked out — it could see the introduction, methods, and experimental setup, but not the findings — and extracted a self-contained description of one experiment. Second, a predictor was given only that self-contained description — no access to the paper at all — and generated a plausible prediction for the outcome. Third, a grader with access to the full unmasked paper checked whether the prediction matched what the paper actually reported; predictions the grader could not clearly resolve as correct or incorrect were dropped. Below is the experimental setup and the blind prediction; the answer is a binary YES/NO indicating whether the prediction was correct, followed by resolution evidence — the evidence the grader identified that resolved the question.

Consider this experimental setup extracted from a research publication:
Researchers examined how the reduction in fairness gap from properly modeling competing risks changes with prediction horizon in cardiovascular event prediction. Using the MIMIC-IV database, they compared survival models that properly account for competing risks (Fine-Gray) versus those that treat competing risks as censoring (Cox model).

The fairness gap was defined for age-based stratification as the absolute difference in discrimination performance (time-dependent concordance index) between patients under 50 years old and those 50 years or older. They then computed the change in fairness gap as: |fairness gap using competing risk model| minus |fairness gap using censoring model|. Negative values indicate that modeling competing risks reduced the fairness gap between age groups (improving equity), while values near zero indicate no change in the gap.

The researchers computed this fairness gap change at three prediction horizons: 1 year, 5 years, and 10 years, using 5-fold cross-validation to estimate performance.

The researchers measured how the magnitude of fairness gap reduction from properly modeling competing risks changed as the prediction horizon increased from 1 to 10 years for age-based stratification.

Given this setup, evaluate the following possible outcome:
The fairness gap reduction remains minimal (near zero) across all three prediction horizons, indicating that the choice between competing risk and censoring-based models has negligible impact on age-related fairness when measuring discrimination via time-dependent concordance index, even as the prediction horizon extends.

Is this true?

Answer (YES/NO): NO